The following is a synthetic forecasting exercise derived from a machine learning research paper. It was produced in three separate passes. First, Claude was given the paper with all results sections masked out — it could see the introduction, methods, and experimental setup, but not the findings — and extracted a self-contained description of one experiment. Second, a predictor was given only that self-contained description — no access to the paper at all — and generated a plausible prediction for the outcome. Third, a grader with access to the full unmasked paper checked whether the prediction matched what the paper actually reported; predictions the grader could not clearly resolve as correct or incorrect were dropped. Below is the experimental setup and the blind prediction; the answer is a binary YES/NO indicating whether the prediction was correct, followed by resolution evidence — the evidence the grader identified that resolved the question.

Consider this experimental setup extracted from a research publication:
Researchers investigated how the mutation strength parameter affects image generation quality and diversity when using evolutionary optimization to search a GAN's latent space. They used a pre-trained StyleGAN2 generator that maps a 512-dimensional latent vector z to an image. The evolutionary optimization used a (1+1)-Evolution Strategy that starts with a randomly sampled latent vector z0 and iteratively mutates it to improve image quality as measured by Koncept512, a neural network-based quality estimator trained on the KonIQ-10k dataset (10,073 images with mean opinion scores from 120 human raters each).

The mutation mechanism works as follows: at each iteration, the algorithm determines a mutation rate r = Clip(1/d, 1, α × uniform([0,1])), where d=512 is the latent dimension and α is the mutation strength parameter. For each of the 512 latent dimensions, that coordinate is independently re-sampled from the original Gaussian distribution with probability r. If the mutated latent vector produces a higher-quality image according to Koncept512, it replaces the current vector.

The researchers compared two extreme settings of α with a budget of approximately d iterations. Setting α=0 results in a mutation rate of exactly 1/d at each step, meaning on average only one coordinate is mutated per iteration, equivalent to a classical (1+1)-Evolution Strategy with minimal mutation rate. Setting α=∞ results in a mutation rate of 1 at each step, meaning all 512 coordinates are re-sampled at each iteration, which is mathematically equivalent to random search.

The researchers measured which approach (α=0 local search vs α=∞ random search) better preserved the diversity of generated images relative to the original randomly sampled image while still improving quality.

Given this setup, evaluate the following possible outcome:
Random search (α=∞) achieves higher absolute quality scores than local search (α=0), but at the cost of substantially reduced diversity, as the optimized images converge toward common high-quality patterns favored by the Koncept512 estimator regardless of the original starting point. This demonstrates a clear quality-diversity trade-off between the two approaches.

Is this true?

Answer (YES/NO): NO